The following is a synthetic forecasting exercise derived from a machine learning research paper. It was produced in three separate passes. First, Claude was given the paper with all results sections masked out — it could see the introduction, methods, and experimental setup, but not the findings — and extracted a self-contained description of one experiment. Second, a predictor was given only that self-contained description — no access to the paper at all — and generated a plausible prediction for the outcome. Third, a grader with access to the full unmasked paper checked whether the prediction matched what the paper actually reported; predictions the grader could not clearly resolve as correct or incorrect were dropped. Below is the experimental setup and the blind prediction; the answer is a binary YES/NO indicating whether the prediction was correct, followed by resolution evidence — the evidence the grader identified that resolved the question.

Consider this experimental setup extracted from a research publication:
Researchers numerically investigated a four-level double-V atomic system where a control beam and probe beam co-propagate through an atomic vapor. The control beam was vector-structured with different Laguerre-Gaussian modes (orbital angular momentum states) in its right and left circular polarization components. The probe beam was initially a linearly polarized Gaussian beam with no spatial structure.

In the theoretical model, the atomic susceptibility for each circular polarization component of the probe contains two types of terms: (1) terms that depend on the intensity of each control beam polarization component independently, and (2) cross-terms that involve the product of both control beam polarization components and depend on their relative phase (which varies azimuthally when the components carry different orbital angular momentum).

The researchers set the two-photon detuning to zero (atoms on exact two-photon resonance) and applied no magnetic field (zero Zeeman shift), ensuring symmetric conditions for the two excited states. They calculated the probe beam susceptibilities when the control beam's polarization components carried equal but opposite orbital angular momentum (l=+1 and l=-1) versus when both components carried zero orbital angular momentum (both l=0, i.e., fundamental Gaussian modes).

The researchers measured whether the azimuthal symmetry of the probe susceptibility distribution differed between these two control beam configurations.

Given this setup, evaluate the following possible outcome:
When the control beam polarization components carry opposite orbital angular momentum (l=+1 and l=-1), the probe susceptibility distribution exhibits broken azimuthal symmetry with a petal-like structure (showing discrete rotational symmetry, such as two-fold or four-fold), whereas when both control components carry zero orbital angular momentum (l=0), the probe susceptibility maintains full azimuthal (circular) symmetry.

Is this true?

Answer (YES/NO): YES